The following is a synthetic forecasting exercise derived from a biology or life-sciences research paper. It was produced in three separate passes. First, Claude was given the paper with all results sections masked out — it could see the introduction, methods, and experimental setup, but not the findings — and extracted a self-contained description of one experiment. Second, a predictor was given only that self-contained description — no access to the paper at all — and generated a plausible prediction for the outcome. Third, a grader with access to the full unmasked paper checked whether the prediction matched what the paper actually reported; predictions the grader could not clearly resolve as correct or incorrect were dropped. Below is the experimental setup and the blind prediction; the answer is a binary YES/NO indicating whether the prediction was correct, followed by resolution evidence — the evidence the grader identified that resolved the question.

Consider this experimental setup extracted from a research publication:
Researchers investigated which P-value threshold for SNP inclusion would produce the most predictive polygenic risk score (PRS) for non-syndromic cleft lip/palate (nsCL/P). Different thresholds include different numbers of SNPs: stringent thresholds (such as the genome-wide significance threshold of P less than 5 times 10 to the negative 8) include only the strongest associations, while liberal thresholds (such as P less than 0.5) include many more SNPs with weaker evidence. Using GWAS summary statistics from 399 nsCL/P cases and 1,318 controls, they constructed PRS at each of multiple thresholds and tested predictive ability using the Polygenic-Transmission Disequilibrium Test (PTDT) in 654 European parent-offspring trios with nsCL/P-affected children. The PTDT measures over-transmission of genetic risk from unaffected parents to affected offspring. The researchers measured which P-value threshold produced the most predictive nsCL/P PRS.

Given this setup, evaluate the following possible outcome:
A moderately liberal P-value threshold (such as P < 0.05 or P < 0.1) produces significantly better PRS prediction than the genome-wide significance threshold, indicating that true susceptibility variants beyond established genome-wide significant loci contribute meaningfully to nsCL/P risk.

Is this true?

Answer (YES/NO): NO